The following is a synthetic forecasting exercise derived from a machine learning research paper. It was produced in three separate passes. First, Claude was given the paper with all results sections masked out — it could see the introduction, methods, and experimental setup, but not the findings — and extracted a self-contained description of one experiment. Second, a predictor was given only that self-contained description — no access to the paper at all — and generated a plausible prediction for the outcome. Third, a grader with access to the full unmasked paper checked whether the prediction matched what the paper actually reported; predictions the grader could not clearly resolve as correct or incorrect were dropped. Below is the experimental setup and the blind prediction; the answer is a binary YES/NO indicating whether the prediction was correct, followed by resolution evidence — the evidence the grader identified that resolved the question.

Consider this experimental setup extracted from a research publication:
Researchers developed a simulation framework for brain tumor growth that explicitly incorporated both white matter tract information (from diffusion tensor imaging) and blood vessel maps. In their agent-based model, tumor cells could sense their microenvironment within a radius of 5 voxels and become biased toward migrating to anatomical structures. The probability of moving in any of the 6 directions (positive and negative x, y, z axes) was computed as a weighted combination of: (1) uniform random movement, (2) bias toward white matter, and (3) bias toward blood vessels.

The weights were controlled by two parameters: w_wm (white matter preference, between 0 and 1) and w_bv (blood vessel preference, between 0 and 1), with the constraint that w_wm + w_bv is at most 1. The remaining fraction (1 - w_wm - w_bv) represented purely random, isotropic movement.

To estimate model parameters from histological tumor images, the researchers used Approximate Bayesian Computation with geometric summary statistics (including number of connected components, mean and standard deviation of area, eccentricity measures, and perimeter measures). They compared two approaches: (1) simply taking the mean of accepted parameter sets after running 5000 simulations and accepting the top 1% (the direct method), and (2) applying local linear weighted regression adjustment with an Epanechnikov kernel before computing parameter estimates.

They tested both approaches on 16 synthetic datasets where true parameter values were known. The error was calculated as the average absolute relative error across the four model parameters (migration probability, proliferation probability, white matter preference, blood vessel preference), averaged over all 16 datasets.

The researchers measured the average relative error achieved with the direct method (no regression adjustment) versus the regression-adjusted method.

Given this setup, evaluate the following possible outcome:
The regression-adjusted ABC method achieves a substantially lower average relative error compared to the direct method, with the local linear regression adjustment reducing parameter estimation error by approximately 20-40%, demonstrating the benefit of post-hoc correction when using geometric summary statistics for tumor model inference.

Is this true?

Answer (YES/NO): YES